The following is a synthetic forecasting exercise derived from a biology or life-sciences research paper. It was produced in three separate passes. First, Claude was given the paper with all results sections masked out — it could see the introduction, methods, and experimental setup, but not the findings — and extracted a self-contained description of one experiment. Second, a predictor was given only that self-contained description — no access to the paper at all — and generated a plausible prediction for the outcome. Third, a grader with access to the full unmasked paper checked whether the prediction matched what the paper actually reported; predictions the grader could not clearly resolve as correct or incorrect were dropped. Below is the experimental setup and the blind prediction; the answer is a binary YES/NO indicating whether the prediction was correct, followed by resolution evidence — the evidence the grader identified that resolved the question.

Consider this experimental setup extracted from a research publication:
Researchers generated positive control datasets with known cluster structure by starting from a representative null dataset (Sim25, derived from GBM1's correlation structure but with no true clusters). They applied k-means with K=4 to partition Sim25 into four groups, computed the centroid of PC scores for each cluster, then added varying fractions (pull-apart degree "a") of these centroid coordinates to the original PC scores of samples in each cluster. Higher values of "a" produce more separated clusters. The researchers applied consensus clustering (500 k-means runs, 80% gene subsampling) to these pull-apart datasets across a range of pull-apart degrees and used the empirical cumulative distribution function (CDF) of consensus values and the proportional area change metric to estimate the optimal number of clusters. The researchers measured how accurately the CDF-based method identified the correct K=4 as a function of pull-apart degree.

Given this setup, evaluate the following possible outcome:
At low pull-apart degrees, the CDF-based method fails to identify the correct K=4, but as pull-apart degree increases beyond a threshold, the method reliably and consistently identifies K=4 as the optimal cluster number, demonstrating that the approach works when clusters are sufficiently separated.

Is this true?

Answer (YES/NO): NO